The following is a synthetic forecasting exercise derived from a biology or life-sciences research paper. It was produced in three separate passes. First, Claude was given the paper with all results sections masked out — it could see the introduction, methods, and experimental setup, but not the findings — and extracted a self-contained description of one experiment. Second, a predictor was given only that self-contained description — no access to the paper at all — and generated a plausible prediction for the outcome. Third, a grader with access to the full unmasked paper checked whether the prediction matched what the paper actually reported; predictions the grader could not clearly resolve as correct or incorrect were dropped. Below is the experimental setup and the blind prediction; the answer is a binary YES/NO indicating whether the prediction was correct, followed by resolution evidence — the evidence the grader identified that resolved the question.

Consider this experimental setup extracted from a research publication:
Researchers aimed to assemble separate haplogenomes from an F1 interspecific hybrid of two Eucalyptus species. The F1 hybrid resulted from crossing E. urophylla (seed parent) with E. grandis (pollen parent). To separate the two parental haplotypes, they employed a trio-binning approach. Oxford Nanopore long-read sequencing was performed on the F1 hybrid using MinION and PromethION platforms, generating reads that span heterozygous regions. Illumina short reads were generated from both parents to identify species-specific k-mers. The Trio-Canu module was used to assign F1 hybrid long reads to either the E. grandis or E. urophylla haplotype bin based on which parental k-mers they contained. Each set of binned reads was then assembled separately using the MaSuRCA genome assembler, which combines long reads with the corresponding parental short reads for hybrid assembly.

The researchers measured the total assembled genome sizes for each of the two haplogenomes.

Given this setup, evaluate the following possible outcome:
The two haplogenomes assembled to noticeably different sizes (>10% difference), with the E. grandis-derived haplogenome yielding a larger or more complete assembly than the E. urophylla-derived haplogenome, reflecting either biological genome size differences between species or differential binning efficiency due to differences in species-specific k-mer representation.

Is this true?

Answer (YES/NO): NO